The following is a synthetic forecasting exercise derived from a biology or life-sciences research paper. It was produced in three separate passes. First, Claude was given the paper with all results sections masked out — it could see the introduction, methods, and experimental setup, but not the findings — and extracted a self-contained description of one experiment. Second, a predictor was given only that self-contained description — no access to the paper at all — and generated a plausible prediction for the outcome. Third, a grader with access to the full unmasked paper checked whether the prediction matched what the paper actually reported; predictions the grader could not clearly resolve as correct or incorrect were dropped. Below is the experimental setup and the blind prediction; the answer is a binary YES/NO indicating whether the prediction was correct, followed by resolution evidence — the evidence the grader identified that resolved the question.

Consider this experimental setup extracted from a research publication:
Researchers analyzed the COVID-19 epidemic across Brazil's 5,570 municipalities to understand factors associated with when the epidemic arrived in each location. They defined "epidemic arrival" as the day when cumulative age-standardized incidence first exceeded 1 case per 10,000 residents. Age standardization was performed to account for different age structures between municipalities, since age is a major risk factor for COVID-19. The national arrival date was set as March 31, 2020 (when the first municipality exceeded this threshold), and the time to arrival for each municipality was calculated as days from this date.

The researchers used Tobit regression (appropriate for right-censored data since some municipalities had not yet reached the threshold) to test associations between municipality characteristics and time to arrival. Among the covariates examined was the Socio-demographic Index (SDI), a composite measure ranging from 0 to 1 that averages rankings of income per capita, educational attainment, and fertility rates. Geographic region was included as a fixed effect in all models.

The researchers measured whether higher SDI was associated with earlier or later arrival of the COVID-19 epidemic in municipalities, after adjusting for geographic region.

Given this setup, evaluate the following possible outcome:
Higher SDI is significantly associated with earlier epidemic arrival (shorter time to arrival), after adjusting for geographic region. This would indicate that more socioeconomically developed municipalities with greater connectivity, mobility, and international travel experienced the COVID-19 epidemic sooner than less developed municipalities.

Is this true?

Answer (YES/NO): YES